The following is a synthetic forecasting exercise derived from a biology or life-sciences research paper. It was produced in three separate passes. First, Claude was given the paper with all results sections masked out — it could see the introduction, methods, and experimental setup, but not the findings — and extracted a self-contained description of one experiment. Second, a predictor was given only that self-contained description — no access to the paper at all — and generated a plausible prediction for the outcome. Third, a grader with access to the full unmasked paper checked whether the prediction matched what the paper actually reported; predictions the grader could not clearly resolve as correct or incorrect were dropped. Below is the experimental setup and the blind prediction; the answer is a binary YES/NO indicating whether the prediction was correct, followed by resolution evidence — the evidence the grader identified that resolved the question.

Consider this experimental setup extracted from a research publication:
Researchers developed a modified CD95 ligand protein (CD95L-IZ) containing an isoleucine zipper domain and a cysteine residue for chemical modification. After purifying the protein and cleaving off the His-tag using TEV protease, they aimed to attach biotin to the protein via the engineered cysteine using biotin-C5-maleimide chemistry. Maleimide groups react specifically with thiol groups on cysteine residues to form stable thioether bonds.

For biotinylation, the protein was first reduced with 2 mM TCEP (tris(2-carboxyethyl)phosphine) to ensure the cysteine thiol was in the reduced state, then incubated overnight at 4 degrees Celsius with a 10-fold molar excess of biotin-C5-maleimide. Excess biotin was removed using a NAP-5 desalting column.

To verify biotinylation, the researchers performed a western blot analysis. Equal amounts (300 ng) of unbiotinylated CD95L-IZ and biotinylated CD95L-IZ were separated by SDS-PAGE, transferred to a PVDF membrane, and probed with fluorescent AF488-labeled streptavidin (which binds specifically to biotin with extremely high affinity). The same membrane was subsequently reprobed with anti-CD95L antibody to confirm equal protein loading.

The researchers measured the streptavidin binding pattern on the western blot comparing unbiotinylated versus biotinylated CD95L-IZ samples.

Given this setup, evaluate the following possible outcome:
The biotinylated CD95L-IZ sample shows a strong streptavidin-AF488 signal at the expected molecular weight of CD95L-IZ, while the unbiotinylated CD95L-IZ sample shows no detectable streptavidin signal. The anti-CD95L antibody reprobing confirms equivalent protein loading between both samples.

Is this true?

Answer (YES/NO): YES